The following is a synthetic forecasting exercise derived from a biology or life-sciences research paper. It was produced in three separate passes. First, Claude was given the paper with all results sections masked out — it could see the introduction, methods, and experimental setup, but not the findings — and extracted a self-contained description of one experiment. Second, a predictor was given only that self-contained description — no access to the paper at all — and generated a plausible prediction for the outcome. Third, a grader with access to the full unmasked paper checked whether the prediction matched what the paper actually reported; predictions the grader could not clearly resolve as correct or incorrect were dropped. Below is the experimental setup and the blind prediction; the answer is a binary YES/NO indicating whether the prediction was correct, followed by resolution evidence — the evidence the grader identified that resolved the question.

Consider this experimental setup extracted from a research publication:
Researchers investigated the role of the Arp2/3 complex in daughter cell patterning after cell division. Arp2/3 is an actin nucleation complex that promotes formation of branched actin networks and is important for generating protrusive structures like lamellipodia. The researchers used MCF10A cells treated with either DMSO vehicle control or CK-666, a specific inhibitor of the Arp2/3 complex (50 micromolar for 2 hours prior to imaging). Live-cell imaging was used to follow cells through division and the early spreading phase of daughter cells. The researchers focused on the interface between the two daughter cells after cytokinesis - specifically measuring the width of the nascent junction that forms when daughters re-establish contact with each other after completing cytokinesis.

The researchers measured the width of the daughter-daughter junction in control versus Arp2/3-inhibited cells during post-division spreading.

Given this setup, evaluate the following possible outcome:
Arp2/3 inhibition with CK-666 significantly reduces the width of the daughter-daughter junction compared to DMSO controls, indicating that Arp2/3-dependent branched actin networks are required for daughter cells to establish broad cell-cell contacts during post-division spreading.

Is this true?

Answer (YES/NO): YES